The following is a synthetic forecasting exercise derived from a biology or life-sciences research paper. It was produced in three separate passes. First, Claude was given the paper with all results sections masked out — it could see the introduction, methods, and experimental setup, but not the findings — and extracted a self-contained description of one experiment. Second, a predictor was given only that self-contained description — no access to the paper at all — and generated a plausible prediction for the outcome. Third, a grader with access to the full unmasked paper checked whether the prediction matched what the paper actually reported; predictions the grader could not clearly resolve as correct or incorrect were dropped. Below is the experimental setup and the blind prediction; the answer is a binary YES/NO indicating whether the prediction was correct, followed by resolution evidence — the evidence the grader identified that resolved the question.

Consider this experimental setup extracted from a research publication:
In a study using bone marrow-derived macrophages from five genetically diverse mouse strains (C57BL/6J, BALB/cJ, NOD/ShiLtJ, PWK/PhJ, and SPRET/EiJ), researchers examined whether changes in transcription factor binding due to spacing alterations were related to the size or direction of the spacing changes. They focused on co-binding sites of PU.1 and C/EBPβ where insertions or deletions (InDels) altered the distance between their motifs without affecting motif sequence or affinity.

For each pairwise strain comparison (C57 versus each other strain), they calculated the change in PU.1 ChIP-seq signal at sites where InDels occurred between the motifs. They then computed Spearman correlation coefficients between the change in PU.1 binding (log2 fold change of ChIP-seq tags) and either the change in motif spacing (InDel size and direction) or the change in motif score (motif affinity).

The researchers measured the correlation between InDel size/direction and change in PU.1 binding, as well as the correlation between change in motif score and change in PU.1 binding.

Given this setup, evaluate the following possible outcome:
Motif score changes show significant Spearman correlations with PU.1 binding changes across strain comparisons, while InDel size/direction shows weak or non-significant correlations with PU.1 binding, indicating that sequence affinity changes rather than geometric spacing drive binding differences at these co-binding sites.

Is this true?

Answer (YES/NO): YES